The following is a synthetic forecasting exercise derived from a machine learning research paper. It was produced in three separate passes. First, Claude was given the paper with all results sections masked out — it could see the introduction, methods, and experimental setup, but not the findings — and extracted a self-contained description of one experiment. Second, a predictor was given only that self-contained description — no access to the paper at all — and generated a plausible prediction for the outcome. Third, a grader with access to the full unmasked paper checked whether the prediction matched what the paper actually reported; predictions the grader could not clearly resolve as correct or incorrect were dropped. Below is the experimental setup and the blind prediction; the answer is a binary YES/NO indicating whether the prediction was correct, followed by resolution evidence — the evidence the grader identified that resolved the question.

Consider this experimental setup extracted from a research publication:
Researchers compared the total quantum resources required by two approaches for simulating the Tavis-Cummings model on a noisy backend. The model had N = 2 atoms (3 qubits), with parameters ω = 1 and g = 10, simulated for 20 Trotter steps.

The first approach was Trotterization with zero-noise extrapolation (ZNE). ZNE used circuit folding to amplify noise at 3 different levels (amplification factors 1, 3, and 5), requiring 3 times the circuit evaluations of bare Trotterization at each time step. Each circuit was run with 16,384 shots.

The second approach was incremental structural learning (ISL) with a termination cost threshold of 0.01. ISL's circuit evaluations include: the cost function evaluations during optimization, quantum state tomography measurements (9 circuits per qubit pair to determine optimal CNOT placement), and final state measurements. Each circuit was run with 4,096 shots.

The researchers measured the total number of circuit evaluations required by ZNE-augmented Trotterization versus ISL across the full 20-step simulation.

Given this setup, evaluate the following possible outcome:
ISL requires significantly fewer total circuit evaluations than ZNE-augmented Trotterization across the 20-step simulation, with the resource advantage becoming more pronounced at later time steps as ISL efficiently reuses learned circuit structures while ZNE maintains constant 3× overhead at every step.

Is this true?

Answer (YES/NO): NO